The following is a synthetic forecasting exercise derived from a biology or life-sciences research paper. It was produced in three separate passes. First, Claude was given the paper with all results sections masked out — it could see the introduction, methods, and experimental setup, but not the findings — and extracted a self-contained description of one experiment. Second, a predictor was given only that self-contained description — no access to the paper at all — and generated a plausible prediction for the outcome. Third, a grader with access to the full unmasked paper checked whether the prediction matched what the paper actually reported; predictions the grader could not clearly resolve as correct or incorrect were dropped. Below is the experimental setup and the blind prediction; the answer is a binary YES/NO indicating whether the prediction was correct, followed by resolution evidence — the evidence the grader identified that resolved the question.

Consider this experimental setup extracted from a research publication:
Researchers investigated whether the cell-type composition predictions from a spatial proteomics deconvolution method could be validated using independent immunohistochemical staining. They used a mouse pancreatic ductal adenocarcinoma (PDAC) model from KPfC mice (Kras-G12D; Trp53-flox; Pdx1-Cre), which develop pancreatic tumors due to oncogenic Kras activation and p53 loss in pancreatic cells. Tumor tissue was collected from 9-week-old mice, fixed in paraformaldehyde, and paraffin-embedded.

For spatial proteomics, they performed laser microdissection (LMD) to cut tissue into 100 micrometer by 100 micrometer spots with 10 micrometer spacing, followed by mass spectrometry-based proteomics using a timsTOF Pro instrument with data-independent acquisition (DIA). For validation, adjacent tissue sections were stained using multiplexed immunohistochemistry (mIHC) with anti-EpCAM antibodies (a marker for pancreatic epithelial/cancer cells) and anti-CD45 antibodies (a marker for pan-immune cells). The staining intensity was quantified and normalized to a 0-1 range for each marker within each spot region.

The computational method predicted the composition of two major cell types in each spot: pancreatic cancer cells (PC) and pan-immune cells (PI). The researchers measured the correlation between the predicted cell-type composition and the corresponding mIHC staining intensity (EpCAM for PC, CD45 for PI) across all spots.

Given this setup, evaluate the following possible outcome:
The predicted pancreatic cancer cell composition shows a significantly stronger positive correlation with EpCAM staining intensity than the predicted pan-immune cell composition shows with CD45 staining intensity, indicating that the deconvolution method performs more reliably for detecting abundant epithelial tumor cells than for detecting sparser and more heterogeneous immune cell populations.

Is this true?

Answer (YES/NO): YES